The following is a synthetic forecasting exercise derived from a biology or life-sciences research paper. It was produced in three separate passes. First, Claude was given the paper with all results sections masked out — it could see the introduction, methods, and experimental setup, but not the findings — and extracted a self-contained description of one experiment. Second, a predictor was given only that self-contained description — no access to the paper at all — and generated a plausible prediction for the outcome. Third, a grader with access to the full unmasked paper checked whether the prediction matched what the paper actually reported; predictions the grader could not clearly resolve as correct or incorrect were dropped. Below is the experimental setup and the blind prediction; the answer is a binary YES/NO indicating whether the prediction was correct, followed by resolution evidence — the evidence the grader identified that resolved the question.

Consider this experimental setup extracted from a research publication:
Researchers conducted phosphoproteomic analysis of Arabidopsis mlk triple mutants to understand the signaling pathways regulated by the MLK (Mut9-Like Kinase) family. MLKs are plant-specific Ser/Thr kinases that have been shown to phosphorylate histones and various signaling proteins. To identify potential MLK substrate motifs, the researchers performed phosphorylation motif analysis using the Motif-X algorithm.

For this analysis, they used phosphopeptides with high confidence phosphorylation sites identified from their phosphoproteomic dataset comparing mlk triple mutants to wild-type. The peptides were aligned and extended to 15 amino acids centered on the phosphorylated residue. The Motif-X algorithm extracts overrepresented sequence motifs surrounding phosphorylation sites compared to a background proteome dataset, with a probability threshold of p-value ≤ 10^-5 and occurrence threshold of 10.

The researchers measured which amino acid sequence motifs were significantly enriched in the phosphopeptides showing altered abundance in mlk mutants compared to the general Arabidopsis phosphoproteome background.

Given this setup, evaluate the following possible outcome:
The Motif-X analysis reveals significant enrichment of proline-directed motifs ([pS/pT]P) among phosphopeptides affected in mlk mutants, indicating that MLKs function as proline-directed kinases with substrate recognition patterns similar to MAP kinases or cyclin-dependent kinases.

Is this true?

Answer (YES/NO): NO